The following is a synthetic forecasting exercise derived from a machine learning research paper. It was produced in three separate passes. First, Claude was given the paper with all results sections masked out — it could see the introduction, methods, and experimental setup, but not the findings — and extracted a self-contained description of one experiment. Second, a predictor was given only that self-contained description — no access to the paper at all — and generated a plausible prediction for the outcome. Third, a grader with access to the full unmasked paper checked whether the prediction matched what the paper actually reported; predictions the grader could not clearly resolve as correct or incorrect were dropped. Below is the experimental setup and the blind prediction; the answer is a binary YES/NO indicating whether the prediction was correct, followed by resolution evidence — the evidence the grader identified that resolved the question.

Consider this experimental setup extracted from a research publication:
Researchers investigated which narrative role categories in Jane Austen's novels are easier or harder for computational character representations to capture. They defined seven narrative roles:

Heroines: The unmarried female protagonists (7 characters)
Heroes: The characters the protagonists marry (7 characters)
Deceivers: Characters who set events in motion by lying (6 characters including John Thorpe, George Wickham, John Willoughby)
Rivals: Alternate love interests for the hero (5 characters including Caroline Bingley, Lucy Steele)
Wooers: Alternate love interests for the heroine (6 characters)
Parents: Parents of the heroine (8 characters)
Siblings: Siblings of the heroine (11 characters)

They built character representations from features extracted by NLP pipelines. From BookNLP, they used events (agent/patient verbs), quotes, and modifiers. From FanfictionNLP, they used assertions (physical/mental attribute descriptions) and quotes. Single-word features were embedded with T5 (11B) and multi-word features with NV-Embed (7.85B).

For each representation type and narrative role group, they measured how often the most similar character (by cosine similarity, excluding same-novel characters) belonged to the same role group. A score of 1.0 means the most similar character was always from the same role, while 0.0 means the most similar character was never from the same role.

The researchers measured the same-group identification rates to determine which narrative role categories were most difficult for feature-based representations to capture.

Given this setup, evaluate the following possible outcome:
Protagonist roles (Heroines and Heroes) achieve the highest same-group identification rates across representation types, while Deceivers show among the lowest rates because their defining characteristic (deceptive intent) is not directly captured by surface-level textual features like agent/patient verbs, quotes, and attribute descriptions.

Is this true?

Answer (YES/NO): NO